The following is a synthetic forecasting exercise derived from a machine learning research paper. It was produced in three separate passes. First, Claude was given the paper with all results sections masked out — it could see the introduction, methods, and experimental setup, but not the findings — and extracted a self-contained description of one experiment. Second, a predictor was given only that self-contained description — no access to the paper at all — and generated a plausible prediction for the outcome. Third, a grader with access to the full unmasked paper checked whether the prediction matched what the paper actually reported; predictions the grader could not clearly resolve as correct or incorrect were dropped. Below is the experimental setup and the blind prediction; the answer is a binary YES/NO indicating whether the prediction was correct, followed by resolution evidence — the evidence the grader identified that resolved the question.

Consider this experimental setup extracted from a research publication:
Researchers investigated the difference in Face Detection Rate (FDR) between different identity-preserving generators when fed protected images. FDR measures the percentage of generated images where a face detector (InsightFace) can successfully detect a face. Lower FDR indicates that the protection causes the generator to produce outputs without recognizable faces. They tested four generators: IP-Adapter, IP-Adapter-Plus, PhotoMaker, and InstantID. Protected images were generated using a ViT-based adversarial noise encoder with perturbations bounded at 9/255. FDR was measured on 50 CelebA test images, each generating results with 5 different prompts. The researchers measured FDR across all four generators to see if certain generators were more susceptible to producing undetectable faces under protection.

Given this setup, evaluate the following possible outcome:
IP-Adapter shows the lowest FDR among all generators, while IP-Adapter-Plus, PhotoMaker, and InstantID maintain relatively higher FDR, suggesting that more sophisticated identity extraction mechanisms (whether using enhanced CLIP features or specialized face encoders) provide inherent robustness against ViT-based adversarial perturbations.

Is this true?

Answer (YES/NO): NO